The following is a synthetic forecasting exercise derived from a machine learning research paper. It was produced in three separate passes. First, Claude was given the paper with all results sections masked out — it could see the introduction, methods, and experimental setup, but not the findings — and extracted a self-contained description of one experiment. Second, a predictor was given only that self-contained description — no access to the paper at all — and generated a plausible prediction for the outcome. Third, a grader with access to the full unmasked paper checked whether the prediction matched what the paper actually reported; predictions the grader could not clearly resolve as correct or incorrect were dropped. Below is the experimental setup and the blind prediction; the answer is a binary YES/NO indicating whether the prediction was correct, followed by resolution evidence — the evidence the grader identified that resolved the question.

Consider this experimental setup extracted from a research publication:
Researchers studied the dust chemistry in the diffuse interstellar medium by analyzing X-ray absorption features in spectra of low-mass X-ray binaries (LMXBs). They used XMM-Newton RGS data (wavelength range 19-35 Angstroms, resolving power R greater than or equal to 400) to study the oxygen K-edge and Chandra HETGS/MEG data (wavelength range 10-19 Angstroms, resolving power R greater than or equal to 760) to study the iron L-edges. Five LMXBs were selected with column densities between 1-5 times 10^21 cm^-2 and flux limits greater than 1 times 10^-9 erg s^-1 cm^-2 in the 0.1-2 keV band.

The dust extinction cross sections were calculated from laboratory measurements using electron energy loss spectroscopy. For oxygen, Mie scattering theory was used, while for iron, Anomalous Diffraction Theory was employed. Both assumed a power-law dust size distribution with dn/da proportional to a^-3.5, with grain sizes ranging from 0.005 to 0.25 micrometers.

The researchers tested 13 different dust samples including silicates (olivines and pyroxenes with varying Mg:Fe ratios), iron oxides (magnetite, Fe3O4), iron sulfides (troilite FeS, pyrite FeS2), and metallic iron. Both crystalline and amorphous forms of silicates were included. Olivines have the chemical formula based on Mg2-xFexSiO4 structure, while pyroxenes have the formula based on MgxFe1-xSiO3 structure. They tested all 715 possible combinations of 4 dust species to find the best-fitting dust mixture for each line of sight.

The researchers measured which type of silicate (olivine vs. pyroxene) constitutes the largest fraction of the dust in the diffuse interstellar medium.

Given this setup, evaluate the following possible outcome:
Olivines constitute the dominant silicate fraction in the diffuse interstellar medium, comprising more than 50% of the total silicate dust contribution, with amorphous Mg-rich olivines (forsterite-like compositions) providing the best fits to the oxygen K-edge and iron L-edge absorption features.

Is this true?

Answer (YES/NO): NO